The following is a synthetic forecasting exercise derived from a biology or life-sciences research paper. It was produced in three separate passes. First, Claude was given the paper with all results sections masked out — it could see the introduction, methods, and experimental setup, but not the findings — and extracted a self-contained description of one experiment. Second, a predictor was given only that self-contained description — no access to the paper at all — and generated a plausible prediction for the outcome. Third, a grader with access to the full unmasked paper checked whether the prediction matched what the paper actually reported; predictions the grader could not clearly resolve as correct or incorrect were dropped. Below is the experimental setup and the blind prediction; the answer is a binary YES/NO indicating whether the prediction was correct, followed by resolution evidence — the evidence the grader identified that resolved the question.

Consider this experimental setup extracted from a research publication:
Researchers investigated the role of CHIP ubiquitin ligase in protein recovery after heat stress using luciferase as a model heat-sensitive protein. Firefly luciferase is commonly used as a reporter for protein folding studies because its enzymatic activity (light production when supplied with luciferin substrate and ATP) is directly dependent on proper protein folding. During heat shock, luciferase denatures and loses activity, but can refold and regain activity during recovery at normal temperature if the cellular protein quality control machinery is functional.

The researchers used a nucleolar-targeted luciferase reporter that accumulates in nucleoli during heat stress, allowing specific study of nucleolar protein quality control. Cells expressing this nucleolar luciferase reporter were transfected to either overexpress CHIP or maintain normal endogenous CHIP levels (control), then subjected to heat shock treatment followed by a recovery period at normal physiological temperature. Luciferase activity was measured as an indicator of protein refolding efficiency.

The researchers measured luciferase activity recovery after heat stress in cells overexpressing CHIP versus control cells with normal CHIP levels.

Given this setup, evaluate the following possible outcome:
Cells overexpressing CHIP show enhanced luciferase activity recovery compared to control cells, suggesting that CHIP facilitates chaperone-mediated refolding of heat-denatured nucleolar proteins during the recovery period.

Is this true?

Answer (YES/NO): NO